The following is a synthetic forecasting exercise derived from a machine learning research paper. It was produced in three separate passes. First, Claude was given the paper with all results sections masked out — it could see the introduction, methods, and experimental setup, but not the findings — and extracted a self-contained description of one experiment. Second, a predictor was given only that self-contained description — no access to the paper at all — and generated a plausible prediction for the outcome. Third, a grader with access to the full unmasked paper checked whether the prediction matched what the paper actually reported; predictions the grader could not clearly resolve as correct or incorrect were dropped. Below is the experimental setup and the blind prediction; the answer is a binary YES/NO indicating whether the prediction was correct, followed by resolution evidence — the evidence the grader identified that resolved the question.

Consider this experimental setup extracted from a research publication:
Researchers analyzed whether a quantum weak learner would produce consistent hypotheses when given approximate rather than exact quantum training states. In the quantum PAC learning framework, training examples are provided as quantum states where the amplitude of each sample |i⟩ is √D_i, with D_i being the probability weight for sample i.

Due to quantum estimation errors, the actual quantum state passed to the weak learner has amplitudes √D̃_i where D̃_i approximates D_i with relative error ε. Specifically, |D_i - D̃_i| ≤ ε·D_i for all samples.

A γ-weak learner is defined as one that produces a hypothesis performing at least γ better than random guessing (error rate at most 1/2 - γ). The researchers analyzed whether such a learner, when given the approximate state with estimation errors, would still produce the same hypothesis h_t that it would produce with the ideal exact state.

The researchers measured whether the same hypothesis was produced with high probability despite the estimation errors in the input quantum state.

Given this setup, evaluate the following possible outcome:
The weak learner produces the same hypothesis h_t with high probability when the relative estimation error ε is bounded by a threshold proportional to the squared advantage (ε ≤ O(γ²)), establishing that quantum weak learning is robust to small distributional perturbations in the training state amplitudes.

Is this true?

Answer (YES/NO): NO